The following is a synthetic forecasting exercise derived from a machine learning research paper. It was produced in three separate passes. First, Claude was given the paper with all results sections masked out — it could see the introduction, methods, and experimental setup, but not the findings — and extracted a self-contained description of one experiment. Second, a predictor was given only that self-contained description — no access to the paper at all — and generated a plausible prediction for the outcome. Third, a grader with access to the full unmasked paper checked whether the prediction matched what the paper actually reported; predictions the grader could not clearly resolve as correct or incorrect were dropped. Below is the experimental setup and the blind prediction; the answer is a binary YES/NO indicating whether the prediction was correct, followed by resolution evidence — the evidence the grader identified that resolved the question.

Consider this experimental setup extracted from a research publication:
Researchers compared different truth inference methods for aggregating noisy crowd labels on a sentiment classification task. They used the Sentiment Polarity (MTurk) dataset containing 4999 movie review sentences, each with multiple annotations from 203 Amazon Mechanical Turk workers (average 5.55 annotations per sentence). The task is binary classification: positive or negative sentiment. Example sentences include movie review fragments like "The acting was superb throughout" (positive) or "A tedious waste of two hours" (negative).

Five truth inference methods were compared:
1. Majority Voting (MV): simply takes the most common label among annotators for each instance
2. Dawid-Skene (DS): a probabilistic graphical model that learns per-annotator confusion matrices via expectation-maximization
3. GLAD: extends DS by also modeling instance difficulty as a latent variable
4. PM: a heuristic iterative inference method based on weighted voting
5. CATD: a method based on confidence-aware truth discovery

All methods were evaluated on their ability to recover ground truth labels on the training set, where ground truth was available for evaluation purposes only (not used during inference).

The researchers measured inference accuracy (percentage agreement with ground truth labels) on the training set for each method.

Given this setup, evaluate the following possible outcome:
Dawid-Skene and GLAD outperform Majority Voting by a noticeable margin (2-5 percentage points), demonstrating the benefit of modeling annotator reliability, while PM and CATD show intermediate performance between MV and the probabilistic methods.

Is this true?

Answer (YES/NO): NO